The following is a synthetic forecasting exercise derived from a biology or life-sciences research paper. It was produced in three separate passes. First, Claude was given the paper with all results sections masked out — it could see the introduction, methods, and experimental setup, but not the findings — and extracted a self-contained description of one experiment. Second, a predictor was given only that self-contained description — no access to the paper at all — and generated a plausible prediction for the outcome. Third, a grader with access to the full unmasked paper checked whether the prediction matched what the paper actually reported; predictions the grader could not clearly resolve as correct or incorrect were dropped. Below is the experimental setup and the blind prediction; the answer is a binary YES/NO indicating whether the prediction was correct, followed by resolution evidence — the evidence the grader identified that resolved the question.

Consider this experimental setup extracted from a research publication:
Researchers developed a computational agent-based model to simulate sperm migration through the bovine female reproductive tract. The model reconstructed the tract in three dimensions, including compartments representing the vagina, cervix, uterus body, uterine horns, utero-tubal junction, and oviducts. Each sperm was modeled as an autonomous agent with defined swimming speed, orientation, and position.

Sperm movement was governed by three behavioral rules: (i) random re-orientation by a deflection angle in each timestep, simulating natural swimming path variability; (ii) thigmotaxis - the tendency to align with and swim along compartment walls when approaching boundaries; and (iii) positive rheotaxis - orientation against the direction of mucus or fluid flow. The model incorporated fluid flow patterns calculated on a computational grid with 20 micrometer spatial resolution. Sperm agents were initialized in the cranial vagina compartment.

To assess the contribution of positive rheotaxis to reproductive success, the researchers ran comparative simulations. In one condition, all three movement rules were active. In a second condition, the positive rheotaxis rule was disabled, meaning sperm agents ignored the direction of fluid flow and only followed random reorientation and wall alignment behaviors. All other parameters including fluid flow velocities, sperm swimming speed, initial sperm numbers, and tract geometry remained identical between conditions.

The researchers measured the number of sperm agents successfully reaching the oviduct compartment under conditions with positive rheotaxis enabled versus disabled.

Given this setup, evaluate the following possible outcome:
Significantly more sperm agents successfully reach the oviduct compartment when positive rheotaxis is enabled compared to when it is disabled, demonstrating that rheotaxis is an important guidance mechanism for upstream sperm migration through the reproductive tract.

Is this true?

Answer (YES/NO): YES